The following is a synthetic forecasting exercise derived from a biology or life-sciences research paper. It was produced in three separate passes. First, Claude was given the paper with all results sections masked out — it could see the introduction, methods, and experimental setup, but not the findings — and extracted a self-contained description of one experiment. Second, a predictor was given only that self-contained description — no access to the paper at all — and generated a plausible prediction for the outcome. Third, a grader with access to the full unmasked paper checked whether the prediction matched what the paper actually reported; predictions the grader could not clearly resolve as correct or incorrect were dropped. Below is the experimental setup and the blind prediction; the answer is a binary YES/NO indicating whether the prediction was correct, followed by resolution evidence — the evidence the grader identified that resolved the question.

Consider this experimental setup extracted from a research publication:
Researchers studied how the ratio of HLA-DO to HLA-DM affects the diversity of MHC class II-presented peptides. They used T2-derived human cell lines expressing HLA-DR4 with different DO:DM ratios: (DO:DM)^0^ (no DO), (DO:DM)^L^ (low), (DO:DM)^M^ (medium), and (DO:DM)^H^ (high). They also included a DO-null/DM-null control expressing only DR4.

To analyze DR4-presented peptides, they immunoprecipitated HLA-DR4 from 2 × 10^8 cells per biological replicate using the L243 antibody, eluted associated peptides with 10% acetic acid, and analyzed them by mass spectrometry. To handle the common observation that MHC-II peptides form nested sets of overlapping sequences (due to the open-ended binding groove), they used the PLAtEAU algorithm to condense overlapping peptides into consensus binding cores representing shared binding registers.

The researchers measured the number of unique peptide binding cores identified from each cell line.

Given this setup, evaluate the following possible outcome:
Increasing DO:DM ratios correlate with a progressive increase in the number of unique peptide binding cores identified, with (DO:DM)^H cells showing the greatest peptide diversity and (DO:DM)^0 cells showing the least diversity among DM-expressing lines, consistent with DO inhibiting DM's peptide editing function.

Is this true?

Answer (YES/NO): NO